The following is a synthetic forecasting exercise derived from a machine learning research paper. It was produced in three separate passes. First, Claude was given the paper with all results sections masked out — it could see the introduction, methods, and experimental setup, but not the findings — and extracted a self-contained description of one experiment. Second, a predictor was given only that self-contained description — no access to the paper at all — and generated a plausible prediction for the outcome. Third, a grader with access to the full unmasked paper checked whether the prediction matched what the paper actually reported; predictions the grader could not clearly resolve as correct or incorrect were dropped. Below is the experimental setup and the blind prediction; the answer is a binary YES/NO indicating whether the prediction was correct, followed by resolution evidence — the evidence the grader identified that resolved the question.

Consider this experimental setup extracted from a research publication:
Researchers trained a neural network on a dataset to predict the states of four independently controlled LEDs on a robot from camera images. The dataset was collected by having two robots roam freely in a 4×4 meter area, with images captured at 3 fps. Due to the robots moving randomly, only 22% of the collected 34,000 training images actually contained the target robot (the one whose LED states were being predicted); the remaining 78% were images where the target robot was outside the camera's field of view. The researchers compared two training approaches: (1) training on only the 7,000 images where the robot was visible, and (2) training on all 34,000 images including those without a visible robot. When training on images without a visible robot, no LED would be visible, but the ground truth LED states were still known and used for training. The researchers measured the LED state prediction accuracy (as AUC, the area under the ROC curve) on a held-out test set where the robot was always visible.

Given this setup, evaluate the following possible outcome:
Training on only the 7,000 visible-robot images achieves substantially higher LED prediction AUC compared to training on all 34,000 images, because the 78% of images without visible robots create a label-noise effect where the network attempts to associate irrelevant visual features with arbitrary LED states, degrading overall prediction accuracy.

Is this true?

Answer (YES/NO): NO